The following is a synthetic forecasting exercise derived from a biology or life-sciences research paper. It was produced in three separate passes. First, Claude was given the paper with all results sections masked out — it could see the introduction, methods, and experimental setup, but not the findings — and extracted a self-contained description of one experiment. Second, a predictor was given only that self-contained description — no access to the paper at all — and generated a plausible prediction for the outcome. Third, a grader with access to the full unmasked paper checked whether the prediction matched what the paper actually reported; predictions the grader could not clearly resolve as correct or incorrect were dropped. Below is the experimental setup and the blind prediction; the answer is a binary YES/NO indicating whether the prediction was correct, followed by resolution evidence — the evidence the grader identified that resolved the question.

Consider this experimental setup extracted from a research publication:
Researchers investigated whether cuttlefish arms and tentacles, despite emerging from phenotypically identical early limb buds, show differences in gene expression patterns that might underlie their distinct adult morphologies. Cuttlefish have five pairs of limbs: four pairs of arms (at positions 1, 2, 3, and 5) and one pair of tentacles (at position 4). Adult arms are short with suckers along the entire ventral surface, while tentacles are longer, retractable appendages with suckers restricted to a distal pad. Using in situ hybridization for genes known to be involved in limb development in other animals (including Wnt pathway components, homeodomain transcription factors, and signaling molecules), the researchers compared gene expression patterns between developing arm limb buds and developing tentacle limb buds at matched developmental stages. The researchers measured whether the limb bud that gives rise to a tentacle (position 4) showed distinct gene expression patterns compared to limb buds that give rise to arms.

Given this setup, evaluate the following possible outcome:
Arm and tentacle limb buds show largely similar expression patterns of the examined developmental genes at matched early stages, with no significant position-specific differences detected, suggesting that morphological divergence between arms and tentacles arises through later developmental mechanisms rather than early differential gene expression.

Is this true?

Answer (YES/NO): NO